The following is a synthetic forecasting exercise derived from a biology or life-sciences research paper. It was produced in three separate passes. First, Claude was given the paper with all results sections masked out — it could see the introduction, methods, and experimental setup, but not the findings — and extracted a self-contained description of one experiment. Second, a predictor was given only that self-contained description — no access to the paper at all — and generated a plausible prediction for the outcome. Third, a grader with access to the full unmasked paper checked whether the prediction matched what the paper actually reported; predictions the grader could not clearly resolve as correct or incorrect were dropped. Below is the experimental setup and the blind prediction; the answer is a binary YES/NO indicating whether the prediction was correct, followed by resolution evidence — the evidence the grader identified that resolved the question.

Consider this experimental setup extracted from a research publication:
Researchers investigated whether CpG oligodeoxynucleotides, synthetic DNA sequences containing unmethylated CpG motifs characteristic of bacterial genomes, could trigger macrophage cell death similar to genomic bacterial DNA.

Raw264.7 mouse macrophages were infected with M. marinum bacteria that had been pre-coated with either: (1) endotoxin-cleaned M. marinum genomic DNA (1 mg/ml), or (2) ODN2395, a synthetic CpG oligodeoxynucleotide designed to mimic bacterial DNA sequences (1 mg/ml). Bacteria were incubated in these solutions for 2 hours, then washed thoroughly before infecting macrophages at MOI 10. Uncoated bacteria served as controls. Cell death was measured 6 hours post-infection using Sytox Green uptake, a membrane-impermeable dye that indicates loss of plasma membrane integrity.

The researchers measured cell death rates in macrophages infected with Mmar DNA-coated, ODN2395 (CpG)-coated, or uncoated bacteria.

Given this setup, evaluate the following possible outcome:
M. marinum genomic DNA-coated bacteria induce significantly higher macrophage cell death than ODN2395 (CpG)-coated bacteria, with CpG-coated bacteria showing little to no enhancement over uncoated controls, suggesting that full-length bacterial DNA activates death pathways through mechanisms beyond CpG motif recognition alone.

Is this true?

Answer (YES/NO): YES